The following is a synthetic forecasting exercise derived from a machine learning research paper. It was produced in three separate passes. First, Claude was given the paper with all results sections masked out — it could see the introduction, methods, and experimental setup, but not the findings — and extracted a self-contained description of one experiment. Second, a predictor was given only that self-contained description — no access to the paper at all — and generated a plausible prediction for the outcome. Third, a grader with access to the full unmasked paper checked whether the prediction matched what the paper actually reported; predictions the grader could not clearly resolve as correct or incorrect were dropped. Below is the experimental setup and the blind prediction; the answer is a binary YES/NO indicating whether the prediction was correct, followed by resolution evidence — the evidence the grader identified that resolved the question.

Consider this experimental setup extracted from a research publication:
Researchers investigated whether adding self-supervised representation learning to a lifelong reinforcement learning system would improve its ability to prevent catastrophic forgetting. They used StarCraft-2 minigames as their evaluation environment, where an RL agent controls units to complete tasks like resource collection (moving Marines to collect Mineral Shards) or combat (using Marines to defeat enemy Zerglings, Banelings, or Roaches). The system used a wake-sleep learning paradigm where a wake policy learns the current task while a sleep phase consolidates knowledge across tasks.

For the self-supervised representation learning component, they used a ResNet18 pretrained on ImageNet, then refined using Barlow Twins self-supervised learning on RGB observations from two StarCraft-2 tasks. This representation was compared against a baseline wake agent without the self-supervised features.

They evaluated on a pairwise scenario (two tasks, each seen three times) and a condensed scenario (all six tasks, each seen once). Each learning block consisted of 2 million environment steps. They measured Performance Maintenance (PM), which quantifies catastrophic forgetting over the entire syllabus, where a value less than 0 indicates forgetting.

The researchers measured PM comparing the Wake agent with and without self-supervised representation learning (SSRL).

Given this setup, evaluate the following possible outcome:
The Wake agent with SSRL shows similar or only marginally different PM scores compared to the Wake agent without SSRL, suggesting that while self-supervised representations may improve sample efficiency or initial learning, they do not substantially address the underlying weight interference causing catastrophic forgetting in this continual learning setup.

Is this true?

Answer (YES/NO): NO